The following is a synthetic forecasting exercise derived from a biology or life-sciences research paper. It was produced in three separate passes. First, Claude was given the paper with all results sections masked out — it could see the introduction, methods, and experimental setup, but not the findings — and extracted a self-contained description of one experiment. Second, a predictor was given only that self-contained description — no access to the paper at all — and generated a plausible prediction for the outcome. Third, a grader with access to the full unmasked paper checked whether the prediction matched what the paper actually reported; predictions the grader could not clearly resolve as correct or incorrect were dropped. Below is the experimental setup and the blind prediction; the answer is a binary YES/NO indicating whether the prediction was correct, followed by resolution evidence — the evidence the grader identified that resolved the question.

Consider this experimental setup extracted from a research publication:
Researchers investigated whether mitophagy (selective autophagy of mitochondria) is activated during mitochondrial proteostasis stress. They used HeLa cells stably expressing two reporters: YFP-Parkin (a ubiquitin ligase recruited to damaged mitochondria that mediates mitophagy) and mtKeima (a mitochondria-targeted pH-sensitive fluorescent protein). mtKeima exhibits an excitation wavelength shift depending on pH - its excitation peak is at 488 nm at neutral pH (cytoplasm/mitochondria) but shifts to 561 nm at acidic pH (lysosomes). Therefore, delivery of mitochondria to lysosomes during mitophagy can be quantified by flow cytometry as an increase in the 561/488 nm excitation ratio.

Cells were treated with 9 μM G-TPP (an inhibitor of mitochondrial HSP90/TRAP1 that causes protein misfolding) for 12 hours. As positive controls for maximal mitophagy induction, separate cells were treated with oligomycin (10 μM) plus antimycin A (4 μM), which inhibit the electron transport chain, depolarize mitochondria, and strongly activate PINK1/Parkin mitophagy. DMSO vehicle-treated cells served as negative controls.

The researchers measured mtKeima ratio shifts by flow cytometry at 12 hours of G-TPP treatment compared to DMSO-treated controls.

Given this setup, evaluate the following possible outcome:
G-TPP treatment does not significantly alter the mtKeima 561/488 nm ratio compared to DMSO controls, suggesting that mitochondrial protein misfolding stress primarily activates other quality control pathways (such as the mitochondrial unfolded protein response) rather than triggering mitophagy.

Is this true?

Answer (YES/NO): NO